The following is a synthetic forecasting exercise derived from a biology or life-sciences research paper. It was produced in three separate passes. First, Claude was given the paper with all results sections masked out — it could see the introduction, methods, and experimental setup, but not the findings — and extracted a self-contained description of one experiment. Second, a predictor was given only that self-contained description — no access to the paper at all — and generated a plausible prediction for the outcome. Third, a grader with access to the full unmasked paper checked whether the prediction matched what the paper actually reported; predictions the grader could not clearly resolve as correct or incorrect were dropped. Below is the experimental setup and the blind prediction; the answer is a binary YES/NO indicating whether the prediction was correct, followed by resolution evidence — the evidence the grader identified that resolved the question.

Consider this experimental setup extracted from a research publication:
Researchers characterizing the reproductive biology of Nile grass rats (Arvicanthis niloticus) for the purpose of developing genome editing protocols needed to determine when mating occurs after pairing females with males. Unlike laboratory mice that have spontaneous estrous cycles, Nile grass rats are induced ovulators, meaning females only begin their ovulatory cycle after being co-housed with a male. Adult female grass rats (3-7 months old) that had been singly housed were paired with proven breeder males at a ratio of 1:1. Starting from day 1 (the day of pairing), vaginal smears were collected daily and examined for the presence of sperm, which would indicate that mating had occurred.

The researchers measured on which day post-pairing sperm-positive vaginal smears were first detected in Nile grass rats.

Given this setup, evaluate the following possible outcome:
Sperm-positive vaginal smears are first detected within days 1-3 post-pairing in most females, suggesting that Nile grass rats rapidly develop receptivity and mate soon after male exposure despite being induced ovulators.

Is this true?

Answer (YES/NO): NO